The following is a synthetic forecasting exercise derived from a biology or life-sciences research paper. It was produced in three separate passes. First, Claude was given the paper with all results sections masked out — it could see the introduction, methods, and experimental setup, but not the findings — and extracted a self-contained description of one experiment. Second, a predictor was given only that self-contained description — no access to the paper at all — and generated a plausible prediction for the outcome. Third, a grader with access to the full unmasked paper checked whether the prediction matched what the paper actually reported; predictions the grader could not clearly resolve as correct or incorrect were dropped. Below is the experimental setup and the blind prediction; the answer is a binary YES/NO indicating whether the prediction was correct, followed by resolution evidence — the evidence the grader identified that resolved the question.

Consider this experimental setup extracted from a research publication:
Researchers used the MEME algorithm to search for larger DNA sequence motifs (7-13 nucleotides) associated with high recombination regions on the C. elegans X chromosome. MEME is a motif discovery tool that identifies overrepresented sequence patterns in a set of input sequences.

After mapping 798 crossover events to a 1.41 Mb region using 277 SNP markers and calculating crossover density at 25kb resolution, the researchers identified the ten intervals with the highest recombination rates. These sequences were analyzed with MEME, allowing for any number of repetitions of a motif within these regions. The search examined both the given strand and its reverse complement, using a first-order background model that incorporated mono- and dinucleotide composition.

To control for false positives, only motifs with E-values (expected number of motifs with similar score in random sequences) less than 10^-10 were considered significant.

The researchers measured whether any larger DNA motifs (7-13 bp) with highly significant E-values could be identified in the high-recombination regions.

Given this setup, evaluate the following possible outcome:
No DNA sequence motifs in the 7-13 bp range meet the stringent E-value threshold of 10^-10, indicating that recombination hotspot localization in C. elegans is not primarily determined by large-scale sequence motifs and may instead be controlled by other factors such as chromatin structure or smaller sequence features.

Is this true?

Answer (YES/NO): NO